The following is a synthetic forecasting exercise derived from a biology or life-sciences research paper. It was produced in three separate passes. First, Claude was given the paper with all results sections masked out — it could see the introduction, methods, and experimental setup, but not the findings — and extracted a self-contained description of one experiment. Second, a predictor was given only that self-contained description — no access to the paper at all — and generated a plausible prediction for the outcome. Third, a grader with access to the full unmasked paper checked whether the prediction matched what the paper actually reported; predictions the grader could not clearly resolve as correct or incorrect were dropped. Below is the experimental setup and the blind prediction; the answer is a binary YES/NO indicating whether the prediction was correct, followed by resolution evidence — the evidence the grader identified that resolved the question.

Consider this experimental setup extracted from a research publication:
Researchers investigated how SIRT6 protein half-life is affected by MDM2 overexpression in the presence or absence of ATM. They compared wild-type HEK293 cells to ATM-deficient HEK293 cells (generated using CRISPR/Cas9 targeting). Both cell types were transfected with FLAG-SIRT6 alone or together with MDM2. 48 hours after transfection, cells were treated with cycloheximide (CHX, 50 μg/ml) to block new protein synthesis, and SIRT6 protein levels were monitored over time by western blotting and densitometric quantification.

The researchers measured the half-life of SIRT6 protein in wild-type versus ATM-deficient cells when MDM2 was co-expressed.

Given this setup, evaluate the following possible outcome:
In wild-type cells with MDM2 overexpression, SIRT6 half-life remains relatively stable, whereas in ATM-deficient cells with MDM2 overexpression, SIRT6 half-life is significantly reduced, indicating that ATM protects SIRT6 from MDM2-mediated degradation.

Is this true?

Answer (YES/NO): YES